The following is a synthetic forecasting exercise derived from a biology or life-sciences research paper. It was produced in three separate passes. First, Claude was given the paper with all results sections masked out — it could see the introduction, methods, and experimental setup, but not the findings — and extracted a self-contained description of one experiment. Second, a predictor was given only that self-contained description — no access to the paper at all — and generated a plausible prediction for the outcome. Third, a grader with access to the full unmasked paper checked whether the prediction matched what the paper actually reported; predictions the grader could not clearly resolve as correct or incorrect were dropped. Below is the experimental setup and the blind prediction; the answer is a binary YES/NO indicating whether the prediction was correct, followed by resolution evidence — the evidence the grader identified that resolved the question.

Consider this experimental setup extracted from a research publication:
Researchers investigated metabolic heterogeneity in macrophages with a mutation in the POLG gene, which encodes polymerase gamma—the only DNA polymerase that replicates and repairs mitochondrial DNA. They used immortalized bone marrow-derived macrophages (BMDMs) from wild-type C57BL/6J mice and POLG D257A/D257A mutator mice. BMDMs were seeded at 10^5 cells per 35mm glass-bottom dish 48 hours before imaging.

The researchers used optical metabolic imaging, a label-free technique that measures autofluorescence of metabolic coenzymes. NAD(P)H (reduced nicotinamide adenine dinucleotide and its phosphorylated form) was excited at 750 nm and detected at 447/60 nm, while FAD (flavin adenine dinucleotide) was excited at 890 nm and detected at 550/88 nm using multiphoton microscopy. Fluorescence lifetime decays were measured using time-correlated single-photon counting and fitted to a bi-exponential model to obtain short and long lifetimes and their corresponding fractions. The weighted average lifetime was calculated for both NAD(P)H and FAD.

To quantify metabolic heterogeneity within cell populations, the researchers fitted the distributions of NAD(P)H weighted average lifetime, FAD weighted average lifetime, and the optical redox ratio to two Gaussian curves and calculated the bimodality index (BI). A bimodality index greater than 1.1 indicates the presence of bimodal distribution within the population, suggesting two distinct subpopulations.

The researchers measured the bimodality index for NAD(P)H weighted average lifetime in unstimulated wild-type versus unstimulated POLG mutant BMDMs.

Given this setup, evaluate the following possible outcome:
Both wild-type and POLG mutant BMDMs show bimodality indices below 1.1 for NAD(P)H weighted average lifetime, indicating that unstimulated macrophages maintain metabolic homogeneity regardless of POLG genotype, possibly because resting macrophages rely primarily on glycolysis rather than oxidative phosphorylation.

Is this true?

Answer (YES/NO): NO